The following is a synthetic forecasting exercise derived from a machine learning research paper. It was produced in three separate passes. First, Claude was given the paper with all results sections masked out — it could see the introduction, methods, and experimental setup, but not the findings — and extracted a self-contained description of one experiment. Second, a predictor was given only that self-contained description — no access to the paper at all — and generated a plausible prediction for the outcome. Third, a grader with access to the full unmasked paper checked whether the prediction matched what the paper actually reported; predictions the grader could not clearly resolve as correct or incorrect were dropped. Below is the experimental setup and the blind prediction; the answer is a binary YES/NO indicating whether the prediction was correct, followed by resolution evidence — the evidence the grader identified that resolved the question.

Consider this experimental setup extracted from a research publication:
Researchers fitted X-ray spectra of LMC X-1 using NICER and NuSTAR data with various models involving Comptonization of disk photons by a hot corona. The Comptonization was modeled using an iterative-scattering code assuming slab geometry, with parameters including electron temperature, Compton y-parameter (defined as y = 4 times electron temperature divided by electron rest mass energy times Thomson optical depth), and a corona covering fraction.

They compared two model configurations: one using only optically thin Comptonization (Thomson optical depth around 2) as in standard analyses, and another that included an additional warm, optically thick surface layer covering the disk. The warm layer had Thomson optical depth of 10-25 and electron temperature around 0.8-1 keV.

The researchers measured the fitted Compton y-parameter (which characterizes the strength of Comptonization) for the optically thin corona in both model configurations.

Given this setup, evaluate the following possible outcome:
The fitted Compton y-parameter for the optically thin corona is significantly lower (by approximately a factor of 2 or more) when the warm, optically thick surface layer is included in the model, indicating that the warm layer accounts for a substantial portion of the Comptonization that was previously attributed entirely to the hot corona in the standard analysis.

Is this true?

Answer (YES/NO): YES